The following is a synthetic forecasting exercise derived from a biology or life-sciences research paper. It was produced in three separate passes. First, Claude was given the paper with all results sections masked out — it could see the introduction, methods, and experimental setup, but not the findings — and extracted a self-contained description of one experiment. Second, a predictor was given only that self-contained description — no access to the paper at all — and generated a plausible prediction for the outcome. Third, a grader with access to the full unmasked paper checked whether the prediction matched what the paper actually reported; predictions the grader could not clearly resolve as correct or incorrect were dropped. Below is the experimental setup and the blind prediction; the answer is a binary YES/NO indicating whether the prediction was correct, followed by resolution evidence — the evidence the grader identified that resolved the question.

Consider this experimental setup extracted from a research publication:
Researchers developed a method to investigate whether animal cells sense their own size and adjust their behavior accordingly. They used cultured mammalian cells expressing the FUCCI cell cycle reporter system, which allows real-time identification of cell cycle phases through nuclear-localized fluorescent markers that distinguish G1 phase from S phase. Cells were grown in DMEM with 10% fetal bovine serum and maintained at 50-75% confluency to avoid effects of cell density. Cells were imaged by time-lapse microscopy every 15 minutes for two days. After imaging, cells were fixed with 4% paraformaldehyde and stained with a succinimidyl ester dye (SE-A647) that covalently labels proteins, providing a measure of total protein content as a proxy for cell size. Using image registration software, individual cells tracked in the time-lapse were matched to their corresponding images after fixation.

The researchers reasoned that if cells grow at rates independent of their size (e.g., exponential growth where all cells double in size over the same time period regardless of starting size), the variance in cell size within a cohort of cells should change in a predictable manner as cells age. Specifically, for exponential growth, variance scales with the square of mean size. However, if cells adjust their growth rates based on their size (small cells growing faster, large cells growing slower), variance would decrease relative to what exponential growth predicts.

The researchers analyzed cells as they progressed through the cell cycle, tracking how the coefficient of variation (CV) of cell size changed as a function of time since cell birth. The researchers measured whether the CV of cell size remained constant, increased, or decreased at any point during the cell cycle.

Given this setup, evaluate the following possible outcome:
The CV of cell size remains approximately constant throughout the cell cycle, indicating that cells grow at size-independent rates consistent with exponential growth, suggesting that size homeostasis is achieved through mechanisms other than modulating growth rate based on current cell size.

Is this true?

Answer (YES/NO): NO